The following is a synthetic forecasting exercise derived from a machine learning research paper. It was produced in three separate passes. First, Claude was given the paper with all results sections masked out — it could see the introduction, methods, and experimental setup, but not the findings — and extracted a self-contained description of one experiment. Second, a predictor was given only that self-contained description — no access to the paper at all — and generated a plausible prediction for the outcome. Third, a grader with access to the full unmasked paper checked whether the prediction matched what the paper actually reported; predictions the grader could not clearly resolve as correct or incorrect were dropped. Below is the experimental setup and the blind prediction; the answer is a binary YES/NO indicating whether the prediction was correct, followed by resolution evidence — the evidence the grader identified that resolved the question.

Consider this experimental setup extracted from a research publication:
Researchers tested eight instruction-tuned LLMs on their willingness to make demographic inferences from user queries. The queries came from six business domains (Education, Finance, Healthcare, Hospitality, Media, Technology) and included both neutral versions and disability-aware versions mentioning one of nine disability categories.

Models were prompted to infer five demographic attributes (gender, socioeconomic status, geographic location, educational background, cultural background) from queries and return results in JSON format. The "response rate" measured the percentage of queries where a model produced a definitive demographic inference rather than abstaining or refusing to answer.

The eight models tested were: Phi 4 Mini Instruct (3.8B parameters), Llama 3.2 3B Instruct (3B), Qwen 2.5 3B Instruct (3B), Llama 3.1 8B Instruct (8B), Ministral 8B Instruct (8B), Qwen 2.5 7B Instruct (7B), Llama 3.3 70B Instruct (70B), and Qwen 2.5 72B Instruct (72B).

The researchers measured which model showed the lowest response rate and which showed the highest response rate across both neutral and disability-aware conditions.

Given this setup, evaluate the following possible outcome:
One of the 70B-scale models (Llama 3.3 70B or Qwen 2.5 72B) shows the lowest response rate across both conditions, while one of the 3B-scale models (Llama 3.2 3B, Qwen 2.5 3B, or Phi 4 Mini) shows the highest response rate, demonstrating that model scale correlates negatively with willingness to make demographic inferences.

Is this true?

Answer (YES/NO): NO